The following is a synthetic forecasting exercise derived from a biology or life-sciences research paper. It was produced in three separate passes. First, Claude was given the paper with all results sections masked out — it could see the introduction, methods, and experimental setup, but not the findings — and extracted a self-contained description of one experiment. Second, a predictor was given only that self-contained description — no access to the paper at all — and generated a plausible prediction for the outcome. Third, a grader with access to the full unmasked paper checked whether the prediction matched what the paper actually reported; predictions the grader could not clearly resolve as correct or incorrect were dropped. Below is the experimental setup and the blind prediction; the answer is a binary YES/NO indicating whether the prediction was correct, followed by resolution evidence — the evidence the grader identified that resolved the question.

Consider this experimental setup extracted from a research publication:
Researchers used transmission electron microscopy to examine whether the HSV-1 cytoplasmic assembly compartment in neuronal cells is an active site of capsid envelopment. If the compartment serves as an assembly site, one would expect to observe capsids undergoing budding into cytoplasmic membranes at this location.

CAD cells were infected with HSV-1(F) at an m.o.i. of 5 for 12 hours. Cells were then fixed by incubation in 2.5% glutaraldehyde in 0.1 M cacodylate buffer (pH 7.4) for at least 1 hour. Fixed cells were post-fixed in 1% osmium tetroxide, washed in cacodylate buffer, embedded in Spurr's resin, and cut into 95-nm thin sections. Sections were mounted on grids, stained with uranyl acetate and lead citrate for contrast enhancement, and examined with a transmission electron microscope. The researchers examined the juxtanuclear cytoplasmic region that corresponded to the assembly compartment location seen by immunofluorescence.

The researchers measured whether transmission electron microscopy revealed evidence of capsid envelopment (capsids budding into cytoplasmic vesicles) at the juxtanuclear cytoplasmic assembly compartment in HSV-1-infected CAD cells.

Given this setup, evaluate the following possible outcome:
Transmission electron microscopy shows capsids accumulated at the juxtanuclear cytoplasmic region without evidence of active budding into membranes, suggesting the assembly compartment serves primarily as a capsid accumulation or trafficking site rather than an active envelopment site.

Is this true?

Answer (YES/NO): NO